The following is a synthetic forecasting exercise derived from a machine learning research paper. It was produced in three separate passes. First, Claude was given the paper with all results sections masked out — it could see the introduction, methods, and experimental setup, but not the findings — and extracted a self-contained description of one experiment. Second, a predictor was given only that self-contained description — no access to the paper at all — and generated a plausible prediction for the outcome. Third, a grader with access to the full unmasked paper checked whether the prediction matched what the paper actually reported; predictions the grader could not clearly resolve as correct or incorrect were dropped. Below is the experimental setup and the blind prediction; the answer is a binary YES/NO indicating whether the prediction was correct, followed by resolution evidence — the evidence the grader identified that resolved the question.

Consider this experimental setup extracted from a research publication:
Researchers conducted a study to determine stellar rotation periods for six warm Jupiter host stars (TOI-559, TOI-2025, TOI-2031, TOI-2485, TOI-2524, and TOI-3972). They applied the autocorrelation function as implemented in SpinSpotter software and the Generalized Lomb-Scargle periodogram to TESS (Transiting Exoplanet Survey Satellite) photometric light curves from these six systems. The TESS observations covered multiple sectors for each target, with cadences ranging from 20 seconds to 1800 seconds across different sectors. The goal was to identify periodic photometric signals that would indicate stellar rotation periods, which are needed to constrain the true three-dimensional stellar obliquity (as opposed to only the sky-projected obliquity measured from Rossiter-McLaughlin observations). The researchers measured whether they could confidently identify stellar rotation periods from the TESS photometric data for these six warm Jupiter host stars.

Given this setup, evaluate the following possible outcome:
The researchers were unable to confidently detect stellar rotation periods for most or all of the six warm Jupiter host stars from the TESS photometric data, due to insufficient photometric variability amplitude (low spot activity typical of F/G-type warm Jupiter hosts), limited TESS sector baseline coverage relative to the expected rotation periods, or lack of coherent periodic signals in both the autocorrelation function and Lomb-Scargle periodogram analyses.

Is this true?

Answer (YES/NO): YES